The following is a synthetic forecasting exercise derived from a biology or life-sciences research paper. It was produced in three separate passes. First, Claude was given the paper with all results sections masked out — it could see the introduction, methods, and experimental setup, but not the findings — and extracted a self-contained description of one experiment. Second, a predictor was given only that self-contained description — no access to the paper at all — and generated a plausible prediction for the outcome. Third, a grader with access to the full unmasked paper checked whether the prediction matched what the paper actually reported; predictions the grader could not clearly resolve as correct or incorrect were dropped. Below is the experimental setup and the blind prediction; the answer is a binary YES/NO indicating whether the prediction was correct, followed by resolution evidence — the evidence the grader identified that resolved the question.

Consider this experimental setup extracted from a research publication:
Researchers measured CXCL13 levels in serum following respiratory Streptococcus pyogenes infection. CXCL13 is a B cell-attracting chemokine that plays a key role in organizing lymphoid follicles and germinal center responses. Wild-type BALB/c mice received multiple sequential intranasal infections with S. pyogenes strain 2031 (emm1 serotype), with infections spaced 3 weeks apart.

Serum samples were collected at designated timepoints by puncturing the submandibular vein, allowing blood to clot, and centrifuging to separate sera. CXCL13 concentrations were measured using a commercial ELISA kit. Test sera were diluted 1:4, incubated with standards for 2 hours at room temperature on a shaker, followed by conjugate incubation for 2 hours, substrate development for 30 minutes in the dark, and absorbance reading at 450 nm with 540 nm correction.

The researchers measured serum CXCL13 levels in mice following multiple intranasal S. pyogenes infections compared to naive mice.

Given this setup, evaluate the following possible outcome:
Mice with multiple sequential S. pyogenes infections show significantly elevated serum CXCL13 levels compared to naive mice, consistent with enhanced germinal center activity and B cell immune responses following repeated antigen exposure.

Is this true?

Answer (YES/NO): YES